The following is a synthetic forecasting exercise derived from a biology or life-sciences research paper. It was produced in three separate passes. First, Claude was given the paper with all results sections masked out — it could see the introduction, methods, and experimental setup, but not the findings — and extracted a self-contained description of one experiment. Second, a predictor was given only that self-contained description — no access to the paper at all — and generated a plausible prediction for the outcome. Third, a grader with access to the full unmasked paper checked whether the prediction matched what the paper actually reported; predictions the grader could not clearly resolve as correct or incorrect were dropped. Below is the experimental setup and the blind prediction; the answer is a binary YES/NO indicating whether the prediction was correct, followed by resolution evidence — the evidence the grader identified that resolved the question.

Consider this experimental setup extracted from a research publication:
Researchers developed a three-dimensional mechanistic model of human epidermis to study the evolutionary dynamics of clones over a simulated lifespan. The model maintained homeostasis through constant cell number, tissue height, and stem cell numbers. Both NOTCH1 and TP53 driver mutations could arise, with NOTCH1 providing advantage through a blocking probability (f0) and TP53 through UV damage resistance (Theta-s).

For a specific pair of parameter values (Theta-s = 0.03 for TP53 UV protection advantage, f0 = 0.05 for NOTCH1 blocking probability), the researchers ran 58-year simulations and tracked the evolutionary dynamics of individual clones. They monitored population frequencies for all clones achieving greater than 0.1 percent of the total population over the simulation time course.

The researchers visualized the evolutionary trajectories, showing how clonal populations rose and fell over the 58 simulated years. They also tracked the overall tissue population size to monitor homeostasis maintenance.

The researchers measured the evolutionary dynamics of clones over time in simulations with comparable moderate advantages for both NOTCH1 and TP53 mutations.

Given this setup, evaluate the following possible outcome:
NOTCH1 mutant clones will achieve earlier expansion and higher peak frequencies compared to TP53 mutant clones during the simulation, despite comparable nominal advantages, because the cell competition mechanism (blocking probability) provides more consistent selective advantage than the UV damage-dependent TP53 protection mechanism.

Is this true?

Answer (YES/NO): NO